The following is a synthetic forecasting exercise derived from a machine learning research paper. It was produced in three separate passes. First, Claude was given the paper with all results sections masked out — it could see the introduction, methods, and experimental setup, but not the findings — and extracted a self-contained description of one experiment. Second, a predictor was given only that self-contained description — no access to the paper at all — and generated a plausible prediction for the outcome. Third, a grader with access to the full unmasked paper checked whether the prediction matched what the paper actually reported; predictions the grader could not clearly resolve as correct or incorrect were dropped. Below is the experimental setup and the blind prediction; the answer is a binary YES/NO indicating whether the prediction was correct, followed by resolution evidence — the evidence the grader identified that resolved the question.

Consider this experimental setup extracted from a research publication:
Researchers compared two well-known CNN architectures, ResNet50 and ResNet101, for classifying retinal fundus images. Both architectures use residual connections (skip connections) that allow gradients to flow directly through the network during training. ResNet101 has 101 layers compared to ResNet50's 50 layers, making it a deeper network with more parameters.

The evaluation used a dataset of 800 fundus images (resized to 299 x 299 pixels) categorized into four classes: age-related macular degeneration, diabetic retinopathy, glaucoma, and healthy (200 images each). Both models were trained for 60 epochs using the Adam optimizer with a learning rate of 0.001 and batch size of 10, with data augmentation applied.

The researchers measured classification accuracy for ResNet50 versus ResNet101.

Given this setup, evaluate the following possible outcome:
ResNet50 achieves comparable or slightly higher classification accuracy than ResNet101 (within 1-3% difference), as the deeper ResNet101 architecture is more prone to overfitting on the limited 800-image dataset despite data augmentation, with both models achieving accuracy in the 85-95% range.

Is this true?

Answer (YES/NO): NO